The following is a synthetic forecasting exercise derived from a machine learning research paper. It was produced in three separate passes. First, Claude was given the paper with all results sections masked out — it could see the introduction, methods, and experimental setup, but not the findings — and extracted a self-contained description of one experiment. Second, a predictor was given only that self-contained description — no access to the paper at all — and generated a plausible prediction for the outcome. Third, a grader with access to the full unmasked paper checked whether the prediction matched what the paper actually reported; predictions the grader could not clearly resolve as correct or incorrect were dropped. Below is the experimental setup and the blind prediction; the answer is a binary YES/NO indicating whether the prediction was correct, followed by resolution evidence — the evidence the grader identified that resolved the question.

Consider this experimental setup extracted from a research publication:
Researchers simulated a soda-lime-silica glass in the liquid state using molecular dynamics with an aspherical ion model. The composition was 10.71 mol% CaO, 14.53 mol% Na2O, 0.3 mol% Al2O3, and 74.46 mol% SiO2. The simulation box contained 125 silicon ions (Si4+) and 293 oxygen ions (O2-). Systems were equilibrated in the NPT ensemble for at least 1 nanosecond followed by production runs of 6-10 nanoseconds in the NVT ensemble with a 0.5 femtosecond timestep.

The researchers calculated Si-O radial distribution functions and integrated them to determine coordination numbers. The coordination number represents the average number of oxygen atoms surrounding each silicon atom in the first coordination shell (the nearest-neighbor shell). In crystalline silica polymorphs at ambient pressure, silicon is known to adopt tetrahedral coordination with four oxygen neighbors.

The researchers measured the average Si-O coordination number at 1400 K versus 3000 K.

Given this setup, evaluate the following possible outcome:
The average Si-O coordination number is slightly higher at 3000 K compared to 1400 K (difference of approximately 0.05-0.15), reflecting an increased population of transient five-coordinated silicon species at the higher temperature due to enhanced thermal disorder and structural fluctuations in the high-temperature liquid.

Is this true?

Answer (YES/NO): NO